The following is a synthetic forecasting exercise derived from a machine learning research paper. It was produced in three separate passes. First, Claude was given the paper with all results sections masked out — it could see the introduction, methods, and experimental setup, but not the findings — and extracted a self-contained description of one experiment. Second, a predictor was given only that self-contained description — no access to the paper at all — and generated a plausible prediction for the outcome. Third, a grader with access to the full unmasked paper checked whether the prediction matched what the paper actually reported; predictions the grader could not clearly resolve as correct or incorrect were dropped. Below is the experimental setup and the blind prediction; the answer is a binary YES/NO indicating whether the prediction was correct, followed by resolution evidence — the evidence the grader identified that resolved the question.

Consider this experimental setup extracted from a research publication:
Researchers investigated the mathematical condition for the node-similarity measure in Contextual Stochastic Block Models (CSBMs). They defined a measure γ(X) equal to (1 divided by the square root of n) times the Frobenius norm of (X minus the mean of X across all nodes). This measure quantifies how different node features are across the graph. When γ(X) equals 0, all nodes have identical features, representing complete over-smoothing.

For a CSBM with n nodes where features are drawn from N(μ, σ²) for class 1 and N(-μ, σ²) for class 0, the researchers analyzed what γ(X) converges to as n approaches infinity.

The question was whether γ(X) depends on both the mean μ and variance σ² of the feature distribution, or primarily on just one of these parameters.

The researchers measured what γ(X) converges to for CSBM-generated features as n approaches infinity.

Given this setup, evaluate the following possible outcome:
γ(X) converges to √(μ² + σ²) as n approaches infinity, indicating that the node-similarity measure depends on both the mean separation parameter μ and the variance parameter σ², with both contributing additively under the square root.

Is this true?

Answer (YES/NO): YES